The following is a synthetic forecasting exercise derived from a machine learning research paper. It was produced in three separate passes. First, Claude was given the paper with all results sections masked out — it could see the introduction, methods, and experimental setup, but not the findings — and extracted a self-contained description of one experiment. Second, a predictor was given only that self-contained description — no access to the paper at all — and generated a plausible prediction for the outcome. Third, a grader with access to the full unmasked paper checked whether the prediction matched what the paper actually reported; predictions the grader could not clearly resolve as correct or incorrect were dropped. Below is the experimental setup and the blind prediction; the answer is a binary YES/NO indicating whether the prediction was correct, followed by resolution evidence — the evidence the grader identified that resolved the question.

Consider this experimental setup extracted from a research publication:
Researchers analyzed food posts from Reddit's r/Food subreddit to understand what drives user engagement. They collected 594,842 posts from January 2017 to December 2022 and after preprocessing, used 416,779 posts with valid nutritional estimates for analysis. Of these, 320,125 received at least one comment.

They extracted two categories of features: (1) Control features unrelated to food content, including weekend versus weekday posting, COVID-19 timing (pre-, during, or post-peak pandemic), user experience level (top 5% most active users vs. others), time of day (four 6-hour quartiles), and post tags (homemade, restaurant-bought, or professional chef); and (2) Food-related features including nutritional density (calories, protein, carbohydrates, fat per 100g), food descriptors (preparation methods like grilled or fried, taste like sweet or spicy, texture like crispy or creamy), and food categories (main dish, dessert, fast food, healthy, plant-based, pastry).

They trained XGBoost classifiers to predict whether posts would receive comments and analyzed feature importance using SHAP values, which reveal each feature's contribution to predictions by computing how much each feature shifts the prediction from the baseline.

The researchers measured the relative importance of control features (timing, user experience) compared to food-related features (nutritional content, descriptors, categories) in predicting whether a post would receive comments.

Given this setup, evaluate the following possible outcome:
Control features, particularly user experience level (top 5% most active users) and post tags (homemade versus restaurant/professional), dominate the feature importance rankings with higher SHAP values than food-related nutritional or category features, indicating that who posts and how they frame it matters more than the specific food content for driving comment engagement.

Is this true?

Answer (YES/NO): NO